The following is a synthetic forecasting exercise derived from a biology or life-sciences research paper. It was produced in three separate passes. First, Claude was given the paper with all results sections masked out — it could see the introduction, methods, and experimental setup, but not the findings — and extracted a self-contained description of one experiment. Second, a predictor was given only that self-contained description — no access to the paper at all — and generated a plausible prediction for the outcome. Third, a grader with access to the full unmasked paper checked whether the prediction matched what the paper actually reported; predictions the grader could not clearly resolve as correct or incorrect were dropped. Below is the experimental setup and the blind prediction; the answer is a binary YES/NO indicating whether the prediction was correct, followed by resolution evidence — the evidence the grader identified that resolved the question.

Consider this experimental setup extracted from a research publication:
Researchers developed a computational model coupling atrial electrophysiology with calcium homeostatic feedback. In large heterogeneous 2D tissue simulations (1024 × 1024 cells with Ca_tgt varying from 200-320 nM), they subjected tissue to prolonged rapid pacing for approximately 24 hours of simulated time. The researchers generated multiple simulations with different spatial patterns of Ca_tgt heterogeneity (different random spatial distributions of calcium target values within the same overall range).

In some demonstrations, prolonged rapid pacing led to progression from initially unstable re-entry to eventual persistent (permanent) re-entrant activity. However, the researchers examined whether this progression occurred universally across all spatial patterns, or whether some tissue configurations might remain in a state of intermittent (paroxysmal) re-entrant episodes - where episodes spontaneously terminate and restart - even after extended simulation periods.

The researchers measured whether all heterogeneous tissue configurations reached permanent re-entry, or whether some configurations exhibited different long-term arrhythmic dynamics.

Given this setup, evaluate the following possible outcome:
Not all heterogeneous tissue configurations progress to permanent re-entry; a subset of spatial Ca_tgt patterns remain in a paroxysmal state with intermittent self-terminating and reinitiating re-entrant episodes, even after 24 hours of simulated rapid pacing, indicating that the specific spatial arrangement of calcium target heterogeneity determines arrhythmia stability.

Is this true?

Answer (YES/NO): YES